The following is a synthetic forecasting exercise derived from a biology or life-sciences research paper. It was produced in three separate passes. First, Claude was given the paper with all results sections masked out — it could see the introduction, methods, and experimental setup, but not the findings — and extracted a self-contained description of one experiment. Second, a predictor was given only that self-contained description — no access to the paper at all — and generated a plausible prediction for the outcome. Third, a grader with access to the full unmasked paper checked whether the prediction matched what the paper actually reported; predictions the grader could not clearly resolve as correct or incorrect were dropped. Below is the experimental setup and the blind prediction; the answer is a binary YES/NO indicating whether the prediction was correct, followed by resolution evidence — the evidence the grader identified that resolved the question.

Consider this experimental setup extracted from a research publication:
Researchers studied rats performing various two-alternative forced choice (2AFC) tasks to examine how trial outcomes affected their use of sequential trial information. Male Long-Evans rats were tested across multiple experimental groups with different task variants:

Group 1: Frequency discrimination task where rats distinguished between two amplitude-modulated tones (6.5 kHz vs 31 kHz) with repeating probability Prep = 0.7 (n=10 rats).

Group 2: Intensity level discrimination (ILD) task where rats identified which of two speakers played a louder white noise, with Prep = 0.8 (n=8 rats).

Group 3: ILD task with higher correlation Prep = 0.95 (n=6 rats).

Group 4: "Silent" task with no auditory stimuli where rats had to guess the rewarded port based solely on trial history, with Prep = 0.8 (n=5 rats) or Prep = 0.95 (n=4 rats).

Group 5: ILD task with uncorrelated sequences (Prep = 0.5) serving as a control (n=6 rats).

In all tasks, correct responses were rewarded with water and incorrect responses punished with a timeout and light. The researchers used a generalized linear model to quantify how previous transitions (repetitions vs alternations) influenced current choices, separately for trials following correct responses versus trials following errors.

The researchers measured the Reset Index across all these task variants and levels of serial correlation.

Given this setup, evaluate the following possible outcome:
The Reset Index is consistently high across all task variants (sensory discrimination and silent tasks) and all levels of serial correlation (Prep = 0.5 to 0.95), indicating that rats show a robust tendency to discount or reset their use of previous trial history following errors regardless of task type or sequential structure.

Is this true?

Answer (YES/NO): YES